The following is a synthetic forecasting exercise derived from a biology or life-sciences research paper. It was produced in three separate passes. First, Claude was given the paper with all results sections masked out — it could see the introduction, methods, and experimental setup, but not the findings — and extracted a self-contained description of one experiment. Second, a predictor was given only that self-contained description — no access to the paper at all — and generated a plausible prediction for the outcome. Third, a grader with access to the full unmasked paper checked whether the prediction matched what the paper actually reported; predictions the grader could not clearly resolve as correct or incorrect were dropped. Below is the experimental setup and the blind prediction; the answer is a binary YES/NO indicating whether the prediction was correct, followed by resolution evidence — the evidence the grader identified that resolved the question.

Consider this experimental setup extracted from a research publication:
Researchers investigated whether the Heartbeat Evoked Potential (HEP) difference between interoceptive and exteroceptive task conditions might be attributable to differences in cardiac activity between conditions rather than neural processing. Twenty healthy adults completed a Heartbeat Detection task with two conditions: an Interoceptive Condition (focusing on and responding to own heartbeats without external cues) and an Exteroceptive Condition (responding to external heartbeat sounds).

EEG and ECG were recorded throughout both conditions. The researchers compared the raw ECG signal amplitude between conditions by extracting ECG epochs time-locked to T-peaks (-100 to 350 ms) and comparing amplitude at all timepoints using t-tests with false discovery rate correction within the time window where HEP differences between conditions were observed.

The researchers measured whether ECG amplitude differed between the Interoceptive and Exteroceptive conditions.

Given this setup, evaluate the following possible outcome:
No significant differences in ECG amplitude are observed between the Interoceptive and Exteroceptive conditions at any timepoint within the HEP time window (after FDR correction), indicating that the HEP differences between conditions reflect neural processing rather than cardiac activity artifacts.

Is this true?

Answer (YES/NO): YES